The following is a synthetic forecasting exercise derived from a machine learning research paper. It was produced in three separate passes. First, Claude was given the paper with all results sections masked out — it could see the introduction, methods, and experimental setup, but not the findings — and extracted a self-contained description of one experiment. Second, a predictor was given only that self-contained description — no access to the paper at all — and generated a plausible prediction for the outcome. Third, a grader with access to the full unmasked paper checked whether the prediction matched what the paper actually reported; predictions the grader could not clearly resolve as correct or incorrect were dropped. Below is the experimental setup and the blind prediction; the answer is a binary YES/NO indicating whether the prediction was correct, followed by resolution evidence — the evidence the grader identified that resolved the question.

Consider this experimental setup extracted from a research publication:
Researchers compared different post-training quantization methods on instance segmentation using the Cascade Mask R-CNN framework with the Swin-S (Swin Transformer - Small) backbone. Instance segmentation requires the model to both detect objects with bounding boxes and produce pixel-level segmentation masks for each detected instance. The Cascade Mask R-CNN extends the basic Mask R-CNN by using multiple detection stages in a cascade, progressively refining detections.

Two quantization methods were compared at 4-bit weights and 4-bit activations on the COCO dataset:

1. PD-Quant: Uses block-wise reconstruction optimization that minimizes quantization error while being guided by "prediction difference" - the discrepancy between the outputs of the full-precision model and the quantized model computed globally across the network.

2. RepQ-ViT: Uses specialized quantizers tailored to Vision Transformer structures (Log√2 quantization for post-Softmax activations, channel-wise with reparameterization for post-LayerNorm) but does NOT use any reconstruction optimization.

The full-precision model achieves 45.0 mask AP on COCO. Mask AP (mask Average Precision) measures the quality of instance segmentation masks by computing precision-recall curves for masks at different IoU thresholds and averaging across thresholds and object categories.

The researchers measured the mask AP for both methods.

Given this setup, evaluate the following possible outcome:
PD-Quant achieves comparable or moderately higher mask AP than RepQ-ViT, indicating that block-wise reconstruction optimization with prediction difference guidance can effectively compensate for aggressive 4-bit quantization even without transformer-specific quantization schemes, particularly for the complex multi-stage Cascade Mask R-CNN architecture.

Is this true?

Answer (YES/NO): NO